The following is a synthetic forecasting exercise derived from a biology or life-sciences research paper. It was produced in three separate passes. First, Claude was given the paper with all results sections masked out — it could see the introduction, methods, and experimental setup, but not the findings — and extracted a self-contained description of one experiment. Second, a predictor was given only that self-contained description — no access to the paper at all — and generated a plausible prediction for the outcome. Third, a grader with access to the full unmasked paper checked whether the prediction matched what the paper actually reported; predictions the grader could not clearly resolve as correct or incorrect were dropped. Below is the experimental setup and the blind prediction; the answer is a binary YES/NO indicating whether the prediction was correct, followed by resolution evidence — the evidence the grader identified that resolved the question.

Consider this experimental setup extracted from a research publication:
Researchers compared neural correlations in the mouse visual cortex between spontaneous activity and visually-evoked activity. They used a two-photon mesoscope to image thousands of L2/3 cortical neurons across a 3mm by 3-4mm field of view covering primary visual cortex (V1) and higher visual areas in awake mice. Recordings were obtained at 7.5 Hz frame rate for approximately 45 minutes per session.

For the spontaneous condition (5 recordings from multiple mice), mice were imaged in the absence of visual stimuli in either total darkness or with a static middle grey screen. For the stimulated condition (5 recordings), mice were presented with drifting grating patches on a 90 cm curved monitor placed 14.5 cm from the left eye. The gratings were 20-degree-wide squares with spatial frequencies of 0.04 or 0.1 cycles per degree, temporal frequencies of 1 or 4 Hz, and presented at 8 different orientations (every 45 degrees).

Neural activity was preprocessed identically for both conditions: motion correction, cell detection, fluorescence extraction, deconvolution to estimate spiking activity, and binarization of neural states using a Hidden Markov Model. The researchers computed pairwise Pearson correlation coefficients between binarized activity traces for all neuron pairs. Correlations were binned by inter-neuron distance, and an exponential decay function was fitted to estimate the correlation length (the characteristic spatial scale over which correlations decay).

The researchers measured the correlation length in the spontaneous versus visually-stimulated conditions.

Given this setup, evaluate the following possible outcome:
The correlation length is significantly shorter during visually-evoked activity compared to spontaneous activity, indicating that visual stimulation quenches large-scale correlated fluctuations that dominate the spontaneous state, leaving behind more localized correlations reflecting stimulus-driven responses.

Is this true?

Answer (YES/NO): NO